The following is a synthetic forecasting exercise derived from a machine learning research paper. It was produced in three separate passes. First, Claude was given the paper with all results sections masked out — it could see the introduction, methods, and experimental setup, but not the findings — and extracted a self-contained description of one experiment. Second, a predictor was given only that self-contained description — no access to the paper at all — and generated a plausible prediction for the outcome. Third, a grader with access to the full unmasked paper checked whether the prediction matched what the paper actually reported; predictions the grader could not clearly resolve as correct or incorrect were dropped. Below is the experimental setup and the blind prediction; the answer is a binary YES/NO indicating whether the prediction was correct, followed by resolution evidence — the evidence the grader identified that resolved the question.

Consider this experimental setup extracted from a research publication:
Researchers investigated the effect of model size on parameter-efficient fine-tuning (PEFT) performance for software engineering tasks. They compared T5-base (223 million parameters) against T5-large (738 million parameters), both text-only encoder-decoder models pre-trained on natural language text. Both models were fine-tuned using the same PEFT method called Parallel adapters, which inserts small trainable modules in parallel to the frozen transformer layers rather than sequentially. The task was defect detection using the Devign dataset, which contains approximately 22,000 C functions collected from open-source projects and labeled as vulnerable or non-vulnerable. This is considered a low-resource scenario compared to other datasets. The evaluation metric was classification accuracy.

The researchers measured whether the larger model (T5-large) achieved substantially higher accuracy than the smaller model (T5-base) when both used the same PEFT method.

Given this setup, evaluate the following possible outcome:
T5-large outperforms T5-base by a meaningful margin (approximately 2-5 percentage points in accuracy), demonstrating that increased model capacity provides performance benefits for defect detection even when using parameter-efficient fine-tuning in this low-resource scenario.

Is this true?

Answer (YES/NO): NO